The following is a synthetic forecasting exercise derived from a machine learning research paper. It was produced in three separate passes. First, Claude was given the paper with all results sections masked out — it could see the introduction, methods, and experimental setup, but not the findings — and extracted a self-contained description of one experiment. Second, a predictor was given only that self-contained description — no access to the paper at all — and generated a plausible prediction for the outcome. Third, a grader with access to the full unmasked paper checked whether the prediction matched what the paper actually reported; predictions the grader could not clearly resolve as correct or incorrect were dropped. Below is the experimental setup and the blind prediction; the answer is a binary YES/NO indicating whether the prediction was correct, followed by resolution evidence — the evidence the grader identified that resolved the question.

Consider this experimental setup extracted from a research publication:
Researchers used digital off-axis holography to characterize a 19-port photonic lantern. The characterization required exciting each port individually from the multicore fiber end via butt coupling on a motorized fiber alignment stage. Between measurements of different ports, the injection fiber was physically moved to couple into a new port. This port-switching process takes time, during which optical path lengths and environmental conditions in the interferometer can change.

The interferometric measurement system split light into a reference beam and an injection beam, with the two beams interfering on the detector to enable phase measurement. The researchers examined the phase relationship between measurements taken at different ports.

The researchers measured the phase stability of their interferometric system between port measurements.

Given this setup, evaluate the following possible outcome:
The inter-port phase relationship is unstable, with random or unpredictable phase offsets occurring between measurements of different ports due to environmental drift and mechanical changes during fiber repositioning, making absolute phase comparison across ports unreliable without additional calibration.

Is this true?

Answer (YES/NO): YES